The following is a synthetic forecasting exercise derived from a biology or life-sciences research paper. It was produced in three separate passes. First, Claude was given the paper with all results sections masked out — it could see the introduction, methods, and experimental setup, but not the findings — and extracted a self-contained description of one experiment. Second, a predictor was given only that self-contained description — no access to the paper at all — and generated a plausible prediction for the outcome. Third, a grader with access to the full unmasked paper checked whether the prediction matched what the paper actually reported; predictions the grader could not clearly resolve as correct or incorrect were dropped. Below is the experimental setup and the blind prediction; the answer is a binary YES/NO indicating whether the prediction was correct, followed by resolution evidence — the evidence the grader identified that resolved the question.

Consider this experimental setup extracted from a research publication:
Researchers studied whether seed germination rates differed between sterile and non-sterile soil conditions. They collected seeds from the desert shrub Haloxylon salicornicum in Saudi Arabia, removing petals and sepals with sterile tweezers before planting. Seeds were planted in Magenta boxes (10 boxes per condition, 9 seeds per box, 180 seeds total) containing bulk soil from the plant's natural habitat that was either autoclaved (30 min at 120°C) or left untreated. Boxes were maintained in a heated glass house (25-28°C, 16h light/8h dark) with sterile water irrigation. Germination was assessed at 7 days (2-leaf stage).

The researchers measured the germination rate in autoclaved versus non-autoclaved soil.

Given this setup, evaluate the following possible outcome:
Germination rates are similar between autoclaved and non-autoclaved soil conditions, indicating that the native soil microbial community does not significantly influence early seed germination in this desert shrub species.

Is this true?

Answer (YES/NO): YES